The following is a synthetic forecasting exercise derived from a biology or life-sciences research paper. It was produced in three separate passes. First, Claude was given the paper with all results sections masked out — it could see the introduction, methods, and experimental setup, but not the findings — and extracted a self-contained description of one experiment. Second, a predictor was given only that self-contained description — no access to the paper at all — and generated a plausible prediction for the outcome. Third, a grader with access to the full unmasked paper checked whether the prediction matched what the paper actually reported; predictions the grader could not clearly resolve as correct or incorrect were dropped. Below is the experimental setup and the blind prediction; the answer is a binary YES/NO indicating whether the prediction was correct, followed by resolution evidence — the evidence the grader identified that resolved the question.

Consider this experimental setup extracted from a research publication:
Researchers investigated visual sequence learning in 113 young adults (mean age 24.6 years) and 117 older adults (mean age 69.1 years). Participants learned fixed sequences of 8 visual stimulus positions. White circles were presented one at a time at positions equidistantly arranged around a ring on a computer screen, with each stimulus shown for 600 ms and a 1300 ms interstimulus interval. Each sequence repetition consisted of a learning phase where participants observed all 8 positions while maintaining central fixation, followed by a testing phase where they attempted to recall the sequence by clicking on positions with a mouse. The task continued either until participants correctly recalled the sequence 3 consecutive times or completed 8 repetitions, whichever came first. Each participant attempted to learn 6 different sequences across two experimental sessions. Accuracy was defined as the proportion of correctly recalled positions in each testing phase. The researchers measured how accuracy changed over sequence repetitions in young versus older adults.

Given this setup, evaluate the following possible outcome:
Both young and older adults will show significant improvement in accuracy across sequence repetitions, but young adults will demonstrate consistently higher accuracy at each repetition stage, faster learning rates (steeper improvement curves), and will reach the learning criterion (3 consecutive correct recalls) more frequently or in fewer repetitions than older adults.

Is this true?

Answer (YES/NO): NO